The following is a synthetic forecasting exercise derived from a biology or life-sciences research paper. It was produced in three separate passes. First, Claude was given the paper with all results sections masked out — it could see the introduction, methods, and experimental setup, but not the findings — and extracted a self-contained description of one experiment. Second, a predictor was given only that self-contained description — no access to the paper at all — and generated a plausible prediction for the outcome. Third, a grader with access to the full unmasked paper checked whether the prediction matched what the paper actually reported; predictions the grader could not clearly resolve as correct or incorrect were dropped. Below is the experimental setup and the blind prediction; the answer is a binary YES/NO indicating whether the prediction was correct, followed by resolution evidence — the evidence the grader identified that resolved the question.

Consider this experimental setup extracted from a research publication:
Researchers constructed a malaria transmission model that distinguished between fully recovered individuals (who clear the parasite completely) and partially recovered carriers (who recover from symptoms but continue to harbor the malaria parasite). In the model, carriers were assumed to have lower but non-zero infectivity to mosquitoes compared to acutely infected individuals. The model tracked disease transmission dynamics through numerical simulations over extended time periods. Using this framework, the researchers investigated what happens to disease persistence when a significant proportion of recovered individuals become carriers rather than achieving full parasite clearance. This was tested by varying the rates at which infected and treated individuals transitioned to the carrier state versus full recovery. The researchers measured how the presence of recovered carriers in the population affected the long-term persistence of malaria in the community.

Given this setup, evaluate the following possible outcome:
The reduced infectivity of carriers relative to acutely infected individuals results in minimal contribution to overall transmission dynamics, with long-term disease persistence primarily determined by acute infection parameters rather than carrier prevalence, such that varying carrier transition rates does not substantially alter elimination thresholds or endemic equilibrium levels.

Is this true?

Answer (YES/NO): NO